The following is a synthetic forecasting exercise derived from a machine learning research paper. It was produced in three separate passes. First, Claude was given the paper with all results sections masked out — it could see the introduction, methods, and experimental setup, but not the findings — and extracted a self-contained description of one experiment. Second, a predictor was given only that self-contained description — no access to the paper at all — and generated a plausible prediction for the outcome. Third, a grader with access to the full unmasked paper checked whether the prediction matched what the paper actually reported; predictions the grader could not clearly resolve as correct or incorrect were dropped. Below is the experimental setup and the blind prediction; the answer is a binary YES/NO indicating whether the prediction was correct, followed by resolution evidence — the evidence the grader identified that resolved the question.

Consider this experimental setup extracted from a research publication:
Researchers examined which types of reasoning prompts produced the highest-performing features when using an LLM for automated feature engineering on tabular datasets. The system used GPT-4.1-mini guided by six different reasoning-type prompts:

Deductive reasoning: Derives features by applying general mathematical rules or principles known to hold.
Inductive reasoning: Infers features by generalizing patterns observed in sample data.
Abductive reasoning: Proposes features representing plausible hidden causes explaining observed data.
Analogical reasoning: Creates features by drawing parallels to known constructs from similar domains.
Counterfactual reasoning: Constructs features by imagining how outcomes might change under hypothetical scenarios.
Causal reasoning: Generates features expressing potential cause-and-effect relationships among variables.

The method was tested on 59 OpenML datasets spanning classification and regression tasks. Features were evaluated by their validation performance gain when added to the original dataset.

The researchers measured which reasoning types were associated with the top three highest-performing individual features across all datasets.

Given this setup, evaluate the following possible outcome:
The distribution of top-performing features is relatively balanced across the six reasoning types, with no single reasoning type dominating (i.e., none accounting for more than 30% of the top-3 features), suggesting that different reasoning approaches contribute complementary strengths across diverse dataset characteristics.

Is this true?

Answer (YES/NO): NO